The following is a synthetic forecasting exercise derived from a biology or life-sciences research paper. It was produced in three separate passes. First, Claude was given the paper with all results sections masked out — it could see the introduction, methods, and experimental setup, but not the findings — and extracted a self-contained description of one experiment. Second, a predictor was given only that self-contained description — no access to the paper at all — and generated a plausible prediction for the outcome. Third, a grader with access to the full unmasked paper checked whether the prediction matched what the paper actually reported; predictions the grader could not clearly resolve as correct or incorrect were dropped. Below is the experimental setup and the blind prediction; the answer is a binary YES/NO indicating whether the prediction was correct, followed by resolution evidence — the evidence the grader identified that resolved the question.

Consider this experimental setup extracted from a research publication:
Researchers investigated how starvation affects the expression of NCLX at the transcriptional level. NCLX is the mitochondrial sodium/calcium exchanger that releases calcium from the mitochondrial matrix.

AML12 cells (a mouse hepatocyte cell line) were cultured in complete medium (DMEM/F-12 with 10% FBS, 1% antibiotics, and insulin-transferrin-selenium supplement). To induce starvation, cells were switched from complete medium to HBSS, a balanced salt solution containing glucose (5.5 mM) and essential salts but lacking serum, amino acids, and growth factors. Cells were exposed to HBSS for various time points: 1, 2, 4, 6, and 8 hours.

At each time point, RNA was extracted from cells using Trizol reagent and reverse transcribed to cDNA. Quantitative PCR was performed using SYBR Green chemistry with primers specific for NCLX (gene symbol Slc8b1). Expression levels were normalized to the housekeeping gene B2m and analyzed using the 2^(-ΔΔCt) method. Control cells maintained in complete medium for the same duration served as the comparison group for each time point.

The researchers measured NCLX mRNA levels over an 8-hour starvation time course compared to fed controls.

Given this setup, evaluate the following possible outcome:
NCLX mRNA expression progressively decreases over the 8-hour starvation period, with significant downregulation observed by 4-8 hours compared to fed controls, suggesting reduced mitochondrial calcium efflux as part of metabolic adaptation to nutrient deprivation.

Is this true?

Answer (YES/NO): NO